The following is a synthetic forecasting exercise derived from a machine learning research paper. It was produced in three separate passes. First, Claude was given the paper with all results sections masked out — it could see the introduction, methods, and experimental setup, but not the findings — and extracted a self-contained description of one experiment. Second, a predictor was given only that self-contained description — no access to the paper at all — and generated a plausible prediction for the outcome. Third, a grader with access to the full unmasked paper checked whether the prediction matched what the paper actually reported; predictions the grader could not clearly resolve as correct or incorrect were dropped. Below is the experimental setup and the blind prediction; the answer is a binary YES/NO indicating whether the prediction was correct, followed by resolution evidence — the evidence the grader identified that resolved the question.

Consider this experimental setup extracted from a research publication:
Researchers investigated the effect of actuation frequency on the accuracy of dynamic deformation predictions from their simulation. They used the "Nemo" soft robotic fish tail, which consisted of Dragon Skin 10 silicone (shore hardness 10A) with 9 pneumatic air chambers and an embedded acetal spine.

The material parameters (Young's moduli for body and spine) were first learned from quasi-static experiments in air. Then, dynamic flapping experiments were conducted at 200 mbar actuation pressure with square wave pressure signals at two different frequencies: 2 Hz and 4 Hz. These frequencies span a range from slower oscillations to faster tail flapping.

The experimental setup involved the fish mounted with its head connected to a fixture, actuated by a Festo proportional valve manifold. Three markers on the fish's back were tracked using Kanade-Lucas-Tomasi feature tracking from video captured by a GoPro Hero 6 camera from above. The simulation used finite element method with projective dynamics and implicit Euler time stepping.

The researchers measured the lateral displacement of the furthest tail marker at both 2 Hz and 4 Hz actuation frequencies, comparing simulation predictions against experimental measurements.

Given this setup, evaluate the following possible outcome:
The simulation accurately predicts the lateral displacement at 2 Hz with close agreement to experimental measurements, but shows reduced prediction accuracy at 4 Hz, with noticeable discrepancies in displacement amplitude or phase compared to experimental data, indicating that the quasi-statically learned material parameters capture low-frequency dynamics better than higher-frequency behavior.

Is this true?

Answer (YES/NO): NO